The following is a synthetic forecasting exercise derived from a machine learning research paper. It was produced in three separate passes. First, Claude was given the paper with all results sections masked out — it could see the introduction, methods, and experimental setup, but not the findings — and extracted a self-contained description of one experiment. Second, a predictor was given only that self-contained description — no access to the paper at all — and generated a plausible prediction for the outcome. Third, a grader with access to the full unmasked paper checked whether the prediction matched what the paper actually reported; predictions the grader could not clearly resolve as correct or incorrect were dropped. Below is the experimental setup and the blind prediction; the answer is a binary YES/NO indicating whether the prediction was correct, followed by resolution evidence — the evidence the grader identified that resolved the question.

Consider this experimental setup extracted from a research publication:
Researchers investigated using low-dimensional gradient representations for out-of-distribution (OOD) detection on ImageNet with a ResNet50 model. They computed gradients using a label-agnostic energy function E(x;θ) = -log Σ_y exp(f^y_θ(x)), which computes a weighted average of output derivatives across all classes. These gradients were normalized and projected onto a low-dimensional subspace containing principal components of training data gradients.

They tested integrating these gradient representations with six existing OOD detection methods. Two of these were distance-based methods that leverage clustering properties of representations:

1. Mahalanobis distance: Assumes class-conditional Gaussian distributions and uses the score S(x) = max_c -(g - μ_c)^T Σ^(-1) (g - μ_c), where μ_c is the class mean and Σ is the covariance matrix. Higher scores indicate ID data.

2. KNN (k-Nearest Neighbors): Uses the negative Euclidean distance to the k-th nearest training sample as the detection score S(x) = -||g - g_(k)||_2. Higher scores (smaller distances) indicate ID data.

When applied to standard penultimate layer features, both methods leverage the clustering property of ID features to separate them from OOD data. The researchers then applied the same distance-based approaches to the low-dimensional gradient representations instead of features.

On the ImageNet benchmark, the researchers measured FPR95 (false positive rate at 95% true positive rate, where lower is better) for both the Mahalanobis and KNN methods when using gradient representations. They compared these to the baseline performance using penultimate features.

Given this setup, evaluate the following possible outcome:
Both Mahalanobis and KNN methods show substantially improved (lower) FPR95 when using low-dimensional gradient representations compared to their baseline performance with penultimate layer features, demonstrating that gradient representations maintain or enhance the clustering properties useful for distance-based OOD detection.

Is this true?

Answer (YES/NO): NO